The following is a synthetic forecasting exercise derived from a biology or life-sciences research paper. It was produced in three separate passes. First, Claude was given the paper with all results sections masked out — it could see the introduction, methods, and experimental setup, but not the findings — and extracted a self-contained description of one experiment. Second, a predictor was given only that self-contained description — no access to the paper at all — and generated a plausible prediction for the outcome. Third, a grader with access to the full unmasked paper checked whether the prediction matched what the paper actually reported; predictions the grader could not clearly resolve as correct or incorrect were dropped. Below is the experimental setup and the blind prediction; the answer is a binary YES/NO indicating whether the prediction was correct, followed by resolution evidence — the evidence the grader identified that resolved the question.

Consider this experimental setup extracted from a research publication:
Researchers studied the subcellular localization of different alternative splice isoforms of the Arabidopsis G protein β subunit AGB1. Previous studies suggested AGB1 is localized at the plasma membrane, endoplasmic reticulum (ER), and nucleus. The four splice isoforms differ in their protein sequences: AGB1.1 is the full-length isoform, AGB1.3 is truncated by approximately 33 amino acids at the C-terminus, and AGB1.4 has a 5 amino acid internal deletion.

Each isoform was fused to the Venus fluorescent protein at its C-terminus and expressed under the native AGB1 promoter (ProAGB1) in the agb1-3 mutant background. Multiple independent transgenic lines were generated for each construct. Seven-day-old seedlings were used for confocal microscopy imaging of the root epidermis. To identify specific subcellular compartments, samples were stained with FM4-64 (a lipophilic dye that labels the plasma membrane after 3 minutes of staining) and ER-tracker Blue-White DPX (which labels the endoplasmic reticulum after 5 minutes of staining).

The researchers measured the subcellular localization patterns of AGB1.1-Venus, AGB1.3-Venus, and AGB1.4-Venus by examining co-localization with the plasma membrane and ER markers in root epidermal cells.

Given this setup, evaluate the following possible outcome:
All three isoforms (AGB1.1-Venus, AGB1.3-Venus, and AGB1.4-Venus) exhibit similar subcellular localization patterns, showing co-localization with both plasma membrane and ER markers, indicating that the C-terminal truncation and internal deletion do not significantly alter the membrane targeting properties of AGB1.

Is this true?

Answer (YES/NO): NO